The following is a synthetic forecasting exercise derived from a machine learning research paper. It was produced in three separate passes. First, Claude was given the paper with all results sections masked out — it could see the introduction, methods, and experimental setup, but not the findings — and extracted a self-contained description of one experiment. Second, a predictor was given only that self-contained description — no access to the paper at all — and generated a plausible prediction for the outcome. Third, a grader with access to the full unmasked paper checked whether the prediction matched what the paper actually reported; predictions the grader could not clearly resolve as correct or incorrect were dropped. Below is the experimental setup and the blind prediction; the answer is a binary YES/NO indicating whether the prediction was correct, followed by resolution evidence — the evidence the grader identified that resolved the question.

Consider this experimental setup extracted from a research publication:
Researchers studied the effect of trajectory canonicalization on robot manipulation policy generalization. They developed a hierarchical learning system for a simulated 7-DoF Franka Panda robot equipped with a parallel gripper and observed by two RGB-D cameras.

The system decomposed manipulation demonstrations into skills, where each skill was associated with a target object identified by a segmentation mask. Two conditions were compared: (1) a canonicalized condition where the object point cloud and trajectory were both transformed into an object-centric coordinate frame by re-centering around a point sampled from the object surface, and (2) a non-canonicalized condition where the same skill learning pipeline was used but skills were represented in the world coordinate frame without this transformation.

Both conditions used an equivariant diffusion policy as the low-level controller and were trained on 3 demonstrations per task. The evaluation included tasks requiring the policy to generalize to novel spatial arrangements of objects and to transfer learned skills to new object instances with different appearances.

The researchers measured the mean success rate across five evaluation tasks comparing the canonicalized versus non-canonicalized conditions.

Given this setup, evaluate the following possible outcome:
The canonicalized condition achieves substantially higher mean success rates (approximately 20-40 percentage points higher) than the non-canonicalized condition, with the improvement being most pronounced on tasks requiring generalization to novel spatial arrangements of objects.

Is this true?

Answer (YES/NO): NO